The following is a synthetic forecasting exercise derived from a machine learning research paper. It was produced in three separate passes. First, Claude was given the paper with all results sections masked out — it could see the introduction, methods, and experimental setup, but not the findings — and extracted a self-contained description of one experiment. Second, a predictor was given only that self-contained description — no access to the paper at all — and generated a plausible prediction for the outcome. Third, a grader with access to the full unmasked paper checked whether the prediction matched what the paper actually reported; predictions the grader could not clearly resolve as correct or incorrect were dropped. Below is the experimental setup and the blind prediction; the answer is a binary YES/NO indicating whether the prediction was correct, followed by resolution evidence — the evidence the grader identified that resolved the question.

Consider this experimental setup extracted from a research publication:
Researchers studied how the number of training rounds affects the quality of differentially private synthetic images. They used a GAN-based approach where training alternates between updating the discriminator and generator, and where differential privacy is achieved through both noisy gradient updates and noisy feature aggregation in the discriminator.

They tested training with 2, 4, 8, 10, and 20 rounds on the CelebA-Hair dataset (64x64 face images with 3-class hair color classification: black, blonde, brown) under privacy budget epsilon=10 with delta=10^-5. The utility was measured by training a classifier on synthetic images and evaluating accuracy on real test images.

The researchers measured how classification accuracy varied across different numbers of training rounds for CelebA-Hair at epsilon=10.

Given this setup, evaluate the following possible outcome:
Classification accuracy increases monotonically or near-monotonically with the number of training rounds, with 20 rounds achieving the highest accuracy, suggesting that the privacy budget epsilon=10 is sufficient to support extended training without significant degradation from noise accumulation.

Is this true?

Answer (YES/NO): NO